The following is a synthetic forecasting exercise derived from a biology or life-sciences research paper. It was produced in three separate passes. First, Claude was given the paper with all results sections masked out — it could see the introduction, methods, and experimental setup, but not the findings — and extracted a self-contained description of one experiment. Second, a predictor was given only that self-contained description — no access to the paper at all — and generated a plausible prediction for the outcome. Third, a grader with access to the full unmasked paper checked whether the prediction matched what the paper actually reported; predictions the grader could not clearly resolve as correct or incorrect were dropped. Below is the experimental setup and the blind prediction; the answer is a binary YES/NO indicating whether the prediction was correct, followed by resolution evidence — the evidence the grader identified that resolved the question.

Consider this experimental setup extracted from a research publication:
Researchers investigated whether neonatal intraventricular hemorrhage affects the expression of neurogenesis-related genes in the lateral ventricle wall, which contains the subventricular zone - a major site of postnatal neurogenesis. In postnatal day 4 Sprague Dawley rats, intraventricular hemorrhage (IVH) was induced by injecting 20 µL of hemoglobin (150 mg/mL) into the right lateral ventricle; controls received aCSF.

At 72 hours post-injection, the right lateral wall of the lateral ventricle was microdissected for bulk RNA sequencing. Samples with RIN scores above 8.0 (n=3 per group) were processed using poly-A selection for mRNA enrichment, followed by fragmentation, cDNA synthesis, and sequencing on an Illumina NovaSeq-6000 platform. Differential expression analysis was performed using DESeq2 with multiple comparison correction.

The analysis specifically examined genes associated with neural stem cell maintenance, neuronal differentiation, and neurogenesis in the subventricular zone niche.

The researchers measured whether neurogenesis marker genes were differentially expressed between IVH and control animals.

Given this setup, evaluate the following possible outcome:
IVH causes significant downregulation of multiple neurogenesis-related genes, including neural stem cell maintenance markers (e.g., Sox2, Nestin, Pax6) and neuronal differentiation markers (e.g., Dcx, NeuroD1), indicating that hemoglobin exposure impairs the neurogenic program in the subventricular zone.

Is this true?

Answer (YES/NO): NO